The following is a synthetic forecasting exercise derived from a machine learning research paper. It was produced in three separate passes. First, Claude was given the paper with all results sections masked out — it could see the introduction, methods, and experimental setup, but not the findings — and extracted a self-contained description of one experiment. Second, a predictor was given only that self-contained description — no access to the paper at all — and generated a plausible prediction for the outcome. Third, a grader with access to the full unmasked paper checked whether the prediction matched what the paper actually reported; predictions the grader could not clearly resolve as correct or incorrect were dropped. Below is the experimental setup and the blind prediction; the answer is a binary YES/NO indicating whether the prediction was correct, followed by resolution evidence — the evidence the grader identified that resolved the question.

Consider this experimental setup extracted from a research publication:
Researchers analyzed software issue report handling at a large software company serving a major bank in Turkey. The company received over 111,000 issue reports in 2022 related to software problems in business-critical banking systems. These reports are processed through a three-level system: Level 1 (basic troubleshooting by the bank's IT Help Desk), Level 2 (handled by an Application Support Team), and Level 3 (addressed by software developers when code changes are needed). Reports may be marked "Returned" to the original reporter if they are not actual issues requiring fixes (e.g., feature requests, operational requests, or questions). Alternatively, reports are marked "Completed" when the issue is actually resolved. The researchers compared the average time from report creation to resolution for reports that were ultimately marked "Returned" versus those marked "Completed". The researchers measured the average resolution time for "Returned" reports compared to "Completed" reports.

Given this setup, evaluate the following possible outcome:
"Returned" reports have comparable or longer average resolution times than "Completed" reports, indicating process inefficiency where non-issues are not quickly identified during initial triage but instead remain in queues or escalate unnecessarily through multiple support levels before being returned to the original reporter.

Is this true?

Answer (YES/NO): YES